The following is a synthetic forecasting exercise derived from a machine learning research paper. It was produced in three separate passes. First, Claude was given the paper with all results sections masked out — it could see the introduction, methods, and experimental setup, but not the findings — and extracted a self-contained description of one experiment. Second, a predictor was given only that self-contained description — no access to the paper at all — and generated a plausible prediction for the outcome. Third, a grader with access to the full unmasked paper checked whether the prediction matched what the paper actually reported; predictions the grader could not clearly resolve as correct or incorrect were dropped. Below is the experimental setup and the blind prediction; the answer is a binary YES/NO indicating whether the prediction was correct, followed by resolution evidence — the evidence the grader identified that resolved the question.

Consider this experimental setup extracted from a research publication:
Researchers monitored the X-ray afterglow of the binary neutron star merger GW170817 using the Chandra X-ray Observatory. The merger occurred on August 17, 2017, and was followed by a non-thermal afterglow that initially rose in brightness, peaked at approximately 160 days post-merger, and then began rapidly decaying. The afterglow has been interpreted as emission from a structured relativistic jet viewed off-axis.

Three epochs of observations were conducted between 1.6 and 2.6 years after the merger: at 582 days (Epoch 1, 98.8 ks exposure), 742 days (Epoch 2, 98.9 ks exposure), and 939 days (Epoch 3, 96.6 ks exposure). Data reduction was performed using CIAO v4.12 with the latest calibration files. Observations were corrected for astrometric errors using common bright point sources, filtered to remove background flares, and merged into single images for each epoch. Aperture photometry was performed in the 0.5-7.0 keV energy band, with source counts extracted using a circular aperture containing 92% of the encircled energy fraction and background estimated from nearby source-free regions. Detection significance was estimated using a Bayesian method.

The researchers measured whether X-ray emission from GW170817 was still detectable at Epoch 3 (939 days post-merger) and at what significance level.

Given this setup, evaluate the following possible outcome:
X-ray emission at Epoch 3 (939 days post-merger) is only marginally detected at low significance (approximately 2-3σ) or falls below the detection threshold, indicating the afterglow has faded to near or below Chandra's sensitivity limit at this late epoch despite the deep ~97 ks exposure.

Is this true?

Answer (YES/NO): NO